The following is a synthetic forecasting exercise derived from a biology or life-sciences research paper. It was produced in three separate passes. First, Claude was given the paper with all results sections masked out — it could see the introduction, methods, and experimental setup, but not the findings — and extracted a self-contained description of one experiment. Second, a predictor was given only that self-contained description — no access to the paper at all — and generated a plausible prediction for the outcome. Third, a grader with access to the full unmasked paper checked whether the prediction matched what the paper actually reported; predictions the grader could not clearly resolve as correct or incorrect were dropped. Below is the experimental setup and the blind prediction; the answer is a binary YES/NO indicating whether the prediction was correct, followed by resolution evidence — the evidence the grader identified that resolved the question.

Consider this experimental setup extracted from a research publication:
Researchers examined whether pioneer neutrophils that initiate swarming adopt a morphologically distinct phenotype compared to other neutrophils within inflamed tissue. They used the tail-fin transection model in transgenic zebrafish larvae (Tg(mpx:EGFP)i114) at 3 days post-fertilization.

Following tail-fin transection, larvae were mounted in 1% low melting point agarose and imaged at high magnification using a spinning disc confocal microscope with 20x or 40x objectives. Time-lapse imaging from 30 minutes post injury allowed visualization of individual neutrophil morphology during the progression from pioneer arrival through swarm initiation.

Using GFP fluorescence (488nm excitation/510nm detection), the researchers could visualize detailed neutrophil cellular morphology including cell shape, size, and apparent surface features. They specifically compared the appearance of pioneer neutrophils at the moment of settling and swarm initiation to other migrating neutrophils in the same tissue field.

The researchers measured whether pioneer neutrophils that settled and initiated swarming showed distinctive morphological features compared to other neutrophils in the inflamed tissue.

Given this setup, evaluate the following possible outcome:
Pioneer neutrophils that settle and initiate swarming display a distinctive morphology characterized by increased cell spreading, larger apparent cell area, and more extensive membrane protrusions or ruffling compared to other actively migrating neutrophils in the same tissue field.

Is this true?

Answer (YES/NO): NO